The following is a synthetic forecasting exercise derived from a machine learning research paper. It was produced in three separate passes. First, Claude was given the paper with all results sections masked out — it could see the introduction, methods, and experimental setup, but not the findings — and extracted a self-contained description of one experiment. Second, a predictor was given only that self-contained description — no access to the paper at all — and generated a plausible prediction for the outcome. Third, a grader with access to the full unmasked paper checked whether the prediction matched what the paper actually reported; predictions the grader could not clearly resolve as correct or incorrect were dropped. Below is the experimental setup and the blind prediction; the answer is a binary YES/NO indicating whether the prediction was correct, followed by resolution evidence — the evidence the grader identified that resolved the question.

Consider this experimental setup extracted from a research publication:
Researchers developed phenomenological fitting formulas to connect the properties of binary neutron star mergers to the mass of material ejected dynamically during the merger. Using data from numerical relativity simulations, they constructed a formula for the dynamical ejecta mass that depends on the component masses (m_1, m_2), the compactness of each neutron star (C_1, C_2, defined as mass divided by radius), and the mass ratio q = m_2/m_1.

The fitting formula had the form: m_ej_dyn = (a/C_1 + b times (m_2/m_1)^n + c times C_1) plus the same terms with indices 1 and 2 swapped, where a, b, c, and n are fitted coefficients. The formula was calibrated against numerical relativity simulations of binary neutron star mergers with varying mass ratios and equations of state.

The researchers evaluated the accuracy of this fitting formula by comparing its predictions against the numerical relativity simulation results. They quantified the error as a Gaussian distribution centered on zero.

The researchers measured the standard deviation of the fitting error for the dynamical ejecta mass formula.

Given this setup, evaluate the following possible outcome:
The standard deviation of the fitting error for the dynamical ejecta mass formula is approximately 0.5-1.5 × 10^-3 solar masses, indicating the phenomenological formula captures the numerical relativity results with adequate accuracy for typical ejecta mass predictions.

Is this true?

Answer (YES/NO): NO